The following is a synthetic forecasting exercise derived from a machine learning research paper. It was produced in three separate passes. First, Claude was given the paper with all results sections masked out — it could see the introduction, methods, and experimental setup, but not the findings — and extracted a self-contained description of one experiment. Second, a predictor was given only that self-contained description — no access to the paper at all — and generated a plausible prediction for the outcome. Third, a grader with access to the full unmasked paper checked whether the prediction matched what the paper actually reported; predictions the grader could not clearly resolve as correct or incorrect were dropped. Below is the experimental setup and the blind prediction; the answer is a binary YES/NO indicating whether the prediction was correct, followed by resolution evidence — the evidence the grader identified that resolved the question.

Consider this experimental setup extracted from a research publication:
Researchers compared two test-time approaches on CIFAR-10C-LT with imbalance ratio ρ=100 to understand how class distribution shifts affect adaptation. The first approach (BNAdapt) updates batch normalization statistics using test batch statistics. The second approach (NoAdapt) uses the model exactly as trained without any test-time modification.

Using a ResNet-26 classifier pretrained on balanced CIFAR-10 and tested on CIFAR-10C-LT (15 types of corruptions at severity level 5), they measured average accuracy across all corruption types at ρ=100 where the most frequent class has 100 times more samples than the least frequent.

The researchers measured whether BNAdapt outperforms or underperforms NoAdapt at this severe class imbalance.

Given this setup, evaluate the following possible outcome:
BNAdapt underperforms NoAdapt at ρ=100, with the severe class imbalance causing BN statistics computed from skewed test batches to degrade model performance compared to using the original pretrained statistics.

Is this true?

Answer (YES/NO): YES